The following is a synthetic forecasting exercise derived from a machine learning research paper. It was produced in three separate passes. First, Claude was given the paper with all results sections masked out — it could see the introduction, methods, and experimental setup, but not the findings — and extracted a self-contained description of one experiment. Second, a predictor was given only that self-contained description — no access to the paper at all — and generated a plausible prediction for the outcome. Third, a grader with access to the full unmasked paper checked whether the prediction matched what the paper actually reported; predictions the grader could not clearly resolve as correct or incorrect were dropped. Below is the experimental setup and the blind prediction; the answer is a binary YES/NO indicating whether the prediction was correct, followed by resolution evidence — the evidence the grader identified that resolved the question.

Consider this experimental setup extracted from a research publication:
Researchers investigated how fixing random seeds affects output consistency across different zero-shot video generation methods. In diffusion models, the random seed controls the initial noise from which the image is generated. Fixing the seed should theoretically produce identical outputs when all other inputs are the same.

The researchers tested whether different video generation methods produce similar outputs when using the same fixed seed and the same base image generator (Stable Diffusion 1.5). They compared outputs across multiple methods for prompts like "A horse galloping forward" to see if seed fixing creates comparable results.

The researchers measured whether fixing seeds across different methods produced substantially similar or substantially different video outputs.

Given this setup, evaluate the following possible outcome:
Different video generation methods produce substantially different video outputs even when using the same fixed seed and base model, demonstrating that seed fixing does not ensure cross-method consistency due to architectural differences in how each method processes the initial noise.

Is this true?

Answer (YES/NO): YES